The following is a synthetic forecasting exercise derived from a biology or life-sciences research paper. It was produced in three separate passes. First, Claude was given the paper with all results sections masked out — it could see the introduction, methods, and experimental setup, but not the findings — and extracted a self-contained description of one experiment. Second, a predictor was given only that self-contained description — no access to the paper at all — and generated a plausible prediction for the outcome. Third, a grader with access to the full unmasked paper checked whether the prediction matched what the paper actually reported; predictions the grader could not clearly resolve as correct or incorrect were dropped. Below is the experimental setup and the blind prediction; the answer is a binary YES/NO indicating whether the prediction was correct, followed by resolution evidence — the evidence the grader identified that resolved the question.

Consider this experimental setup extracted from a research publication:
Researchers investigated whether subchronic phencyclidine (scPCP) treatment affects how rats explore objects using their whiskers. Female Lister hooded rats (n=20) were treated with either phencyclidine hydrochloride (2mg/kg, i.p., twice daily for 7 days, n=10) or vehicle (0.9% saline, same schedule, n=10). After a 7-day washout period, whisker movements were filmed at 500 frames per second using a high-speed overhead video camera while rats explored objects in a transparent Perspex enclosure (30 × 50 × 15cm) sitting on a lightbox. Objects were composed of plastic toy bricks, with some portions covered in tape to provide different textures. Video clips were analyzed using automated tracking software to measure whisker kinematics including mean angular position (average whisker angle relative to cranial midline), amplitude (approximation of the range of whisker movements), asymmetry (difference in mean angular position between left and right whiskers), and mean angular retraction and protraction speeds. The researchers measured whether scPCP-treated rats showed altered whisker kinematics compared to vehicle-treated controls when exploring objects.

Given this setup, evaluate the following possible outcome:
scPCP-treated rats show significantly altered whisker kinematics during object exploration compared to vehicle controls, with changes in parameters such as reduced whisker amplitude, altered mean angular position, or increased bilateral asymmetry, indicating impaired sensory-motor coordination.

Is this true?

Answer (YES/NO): NO